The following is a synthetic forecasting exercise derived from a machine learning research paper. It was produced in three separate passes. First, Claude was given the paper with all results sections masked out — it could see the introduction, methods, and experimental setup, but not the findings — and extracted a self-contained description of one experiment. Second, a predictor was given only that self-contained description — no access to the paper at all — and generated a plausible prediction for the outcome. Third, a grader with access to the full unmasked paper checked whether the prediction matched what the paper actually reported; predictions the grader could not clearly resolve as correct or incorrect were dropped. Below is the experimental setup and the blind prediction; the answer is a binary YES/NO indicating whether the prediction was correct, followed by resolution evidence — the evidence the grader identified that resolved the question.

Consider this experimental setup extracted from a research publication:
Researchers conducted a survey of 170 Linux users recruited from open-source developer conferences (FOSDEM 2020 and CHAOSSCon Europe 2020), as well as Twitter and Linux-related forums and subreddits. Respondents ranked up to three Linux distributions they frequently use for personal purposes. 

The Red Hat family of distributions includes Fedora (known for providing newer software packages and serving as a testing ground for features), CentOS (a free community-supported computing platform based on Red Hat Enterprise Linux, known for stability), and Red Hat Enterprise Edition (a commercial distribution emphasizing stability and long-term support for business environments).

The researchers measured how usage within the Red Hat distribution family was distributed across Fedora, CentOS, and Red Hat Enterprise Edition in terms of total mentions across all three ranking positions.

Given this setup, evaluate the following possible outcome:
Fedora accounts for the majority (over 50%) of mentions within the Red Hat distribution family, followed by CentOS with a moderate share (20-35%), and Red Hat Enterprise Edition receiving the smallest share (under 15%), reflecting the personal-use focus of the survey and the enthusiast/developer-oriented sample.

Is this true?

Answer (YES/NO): NO